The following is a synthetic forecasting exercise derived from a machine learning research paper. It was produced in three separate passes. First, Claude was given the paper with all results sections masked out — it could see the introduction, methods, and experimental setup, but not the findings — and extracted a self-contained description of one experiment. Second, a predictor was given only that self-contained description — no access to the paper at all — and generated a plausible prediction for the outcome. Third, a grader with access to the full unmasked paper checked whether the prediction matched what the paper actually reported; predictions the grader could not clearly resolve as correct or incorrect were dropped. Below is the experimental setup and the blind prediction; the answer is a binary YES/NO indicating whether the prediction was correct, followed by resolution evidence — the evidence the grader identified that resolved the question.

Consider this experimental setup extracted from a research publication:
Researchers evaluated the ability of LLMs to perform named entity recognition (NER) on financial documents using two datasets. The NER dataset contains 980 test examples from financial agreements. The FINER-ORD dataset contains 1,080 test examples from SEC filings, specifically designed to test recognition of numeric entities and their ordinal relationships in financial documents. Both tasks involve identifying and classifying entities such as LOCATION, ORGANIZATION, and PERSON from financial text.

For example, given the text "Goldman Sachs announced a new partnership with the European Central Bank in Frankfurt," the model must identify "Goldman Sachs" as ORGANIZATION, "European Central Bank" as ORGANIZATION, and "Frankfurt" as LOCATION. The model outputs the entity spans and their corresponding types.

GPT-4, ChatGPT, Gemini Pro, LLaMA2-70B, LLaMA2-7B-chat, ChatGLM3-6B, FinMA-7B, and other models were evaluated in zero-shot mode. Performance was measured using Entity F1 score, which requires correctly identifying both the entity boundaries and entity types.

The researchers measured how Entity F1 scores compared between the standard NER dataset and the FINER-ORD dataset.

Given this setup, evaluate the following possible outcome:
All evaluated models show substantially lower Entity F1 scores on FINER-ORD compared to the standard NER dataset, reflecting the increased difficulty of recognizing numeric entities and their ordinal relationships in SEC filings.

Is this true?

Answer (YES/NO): NO